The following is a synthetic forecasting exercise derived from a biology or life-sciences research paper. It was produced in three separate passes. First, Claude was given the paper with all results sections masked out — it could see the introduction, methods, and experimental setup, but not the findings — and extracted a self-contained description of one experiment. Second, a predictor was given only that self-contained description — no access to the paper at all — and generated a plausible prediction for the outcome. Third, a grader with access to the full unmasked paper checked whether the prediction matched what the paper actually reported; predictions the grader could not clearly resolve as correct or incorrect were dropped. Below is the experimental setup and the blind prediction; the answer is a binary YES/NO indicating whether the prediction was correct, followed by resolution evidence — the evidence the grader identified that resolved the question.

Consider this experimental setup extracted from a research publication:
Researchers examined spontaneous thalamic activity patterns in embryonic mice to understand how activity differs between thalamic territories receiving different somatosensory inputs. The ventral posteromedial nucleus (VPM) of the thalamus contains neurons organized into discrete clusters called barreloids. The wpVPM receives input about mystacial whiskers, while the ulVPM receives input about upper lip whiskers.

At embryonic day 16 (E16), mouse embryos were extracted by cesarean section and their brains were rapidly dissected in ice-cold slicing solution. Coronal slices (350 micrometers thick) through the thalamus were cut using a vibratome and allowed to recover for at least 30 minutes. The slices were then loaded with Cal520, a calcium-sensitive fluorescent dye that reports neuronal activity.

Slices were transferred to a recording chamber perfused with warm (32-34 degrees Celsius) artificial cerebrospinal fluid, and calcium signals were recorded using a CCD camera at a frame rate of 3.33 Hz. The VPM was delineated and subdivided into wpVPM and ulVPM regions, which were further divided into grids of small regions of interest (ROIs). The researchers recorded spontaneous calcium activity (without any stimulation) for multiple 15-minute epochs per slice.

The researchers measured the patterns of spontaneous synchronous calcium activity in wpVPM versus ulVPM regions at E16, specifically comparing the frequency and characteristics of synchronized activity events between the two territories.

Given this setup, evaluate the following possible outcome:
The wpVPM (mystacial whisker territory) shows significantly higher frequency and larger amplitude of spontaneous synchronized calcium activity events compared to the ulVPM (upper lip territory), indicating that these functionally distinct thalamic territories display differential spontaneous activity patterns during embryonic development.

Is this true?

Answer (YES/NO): NO